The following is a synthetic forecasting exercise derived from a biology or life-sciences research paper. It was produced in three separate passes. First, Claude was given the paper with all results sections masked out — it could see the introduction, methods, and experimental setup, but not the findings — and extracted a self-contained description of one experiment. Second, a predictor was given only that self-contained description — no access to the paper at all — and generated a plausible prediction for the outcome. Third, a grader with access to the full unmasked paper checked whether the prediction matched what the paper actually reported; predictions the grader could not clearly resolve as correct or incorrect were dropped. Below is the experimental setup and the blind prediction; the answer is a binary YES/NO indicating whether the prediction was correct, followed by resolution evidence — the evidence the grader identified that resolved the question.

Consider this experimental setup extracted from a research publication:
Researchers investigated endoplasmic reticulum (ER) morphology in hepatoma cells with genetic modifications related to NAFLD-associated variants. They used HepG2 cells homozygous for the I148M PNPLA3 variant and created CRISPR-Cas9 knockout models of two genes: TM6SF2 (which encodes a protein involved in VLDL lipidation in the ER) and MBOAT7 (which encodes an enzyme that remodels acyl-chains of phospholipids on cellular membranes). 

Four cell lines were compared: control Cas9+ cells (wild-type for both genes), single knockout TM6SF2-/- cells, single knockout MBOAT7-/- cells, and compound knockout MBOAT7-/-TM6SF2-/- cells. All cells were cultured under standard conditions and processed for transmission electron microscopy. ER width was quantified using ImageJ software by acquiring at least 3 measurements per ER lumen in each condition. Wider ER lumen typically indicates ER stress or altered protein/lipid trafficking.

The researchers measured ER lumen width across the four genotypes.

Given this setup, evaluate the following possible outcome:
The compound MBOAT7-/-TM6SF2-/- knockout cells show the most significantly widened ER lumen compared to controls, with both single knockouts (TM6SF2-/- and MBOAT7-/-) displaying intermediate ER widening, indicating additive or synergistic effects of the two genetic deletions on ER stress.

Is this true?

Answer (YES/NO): YES